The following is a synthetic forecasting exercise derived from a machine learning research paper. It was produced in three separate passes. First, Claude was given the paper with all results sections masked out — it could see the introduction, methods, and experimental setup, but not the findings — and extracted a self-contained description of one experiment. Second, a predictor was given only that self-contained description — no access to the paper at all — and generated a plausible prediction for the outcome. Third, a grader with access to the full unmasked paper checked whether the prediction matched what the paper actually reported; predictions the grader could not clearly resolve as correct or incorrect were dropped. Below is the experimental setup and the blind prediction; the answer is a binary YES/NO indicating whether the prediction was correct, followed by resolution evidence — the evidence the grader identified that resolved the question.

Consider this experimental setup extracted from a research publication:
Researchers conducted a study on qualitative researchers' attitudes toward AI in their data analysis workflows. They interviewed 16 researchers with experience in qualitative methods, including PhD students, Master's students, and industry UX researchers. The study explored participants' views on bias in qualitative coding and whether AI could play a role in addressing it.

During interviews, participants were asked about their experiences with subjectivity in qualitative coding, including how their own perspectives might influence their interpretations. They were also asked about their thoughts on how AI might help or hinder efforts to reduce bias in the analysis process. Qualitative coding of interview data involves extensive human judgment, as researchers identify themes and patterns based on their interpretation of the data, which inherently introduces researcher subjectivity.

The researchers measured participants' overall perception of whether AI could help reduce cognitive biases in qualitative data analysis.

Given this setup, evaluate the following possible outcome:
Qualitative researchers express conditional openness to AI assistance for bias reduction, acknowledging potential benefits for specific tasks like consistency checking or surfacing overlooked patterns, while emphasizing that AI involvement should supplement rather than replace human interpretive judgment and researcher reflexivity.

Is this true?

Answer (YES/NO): YES